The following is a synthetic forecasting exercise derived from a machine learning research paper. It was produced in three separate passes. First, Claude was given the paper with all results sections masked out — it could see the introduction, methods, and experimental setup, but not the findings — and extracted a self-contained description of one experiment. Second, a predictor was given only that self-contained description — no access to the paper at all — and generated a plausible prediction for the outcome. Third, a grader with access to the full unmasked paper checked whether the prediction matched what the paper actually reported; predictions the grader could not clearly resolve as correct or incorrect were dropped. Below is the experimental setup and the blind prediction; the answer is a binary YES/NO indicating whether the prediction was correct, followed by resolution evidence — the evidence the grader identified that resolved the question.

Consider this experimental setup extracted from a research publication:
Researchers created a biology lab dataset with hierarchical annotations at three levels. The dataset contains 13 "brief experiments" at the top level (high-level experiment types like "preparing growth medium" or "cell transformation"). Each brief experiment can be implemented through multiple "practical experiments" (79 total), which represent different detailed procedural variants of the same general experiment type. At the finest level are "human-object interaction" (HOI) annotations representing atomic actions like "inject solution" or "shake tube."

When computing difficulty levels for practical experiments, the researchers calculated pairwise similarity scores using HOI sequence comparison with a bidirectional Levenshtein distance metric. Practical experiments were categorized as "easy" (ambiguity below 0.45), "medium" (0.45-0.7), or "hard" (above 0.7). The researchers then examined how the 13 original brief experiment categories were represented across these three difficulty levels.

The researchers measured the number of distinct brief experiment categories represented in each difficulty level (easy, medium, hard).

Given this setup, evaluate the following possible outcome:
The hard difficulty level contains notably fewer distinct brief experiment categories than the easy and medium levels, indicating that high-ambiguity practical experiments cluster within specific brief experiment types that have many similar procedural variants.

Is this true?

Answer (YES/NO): YES